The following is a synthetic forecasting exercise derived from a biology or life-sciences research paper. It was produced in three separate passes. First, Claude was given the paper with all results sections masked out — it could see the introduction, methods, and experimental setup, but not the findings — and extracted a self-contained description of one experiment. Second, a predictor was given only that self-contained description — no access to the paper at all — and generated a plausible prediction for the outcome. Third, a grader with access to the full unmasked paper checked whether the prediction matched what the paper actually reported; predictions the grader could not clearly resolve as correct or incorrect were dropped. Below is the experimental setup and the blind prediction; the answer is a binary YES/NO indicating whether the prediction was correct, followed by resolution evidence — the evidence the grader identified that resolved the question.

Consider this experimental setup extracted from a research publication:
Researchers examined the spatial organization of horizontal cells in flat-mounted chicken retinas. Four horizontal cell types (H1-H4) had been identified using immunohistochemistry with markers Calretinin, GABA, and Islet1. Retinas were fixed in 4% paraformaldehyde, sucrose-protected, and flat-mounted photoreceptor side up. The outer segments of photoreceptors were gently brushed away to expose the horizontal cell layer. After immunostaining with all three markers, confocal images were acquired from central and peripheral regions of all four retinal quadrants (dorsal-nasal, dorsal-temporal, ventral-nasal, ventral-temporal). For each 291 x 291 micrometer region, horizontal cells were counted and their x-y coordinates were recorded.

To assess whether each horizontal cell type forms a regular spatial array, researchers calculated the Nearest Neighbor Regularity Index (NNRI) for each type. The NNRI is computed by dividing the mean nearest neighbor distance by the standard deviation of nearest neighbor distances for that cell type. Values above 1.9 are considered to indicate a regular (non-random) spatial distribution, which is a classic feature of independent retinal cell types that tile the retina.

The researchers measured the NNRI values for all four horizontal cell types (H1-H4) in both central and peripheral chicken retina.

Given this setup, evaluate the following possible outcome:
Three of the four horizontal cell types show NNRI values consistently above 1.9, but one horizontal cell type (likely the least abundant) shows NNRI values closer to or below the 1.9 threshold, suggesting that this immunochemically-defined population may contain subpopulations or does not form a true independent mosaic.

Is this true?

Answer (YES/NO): NO